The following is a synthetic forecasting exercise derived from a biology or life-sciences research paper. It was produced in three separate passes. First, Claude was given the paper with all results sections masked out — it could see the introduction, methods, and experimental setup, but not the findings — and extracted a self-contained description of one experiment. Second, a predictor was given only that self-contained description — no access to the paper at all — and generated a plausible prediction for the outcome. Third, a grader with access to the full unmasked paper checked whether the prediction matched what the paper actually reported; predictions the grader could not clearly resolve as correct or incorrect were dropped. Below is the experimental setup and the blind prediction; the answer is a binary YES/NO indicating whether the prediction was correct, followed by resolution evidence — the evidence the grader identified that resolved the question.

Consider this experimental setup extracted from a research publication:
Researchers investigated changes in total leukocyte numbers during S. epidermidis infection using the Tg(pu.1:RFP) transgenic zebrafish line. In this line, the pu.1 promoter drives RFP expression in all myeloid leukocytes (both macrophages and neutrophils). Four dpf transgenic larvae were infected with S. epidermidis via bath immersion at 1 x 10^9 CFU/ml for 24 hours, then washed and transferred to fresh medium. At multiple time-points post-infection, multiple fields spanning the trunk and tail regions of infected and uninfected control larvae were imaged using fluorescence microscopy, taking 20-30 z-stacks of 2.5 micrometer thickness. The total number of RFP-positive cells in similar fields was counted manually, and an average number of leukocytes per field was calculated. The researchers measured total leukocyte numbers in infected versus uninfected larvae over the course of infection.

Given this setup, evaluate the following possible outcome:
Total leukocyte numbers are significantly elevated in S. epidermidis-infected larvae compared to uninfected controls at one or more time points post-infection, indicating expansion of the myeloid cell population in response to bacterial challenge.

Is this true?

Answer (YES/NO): YES